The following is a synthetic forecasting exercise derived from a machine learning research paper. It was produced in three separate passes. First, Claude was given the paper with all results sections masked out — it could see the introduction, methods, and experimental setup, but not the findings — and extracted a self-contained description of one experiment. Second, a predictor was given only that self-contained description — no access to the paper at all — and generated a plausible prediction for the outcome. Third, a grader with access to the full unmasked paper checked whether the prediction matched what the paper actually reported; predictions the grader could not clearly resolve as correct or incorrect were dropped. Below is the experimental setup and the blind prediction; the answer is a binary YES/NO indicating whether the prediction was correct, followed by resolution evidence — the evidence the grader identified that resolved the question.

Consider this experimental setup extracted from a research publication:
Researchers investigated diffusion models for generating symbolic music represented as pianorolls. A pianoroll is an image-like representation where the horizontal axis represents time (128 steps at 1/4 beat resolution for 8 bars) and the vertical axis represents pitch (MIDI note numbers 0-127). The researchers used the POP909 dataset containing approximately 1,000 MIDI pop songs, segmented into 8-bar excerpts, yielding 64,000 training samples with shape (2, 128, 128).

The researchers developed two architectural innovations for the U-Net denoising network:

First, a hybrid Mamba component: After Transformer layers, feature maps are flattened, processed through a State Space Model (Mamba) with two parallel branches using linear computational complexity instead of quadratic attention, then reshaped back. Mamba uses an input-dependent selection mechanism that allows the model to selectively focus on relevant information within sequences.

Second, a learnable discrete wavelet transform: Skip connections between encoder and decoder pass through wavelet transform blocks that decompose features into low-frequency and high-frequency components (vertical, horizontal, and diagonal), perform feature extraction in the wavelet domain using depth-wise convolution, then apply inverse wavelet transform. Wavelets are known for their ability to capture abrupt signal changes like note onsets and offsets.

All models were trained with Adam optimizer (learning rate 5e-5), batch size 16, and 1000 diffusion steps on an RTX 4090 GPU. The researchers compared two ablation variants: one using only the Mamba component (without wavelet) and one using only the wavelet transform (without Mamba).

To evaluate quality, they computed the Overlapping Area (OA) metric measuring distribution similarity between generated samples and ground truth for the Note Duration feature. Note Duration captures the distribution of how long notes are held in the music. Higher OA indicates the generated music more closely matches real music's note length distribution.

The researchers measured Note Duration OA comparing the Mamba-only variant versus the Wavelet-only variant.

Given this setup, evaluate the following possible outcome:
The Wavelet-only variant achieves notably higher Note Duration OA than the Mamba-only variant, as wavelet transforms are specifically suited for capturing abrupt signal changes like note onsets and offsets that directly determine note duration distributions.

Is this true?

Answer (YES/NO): YES